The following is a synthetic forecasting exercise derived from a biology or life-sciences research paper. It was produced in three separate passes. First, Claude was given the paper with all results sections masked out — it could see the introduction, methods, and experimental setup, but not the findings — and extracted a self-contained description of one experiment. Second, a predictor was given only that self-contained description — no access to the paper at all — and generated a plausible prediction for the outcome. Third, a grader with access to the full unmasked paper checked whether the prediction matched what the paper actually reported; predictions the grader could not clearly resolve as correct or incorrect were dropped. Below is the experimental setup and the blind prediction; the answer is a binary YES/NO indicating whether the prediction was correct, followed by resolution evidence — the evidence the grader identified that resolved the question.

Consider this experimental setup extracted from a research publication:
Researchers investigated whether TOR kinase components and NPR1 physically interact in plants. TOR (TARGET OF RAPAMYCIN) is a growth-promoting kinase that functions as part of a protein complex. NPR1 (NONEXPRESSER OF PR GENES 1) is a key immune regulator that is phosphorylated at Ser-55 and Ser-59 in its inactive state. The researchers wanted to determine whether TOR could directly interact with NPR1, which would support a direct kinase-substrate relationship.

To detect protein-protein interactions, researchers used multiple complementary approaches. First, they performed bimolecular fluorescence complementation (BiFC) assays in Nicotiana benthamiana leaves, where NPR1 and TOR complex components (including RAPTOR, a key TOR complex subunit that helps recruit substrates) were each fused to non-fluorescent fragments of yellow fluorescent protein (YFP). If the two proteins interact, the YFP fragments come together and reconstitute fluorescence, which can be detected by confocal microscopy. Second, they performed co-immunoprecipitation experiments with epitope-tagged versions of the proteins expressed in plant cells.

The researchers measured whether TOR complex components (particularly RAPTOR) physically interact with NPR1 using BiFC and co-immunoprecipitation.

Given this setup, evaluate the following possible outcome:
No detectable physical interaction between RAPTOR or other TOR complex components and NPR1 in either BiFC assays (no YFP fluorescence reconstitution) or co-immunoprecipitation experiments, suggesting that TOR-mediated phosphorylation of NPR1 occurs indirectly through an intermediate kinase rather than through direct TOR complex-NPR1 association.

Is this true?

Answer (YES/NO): NO